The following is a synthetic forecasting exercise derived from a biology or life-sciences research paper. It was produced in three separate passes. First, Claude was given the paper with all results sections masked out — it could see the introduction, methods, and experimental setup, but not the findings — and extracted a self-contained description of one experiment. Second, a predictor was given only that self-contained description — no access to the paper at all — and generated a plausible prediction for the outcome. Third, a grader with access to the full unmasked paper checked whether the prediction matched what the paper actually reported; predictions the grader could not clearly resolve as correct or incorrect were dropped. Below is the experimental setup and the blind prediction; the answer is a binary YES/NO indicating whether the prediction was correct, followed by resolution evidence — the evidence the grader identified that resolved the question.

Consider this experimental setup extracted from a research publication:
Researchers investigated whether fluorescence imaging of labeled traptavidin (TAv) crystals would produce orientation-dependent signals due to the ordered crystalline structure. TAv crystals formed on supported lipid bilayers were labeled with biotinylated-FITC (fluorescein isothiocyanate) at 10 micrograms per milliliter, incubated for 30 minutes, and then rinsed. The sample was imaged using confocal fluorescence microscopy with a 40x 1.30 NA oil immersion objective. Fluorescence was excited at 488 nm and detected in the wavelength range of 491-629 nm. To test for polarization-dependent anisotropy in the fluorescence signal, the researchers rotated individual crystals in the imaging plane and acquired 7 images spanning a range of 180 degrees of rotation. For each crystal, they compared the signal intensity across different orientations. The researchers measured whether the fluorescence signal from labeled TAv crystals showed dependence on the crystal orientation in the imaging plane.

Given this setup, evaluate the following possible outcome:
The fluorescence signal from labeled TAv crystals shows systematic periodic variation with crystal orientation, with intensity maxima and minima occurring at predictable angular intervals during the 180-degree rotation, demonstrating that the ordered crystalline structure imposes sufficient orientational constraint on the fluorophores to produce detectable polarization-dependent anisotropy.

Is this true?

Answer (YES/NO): YES